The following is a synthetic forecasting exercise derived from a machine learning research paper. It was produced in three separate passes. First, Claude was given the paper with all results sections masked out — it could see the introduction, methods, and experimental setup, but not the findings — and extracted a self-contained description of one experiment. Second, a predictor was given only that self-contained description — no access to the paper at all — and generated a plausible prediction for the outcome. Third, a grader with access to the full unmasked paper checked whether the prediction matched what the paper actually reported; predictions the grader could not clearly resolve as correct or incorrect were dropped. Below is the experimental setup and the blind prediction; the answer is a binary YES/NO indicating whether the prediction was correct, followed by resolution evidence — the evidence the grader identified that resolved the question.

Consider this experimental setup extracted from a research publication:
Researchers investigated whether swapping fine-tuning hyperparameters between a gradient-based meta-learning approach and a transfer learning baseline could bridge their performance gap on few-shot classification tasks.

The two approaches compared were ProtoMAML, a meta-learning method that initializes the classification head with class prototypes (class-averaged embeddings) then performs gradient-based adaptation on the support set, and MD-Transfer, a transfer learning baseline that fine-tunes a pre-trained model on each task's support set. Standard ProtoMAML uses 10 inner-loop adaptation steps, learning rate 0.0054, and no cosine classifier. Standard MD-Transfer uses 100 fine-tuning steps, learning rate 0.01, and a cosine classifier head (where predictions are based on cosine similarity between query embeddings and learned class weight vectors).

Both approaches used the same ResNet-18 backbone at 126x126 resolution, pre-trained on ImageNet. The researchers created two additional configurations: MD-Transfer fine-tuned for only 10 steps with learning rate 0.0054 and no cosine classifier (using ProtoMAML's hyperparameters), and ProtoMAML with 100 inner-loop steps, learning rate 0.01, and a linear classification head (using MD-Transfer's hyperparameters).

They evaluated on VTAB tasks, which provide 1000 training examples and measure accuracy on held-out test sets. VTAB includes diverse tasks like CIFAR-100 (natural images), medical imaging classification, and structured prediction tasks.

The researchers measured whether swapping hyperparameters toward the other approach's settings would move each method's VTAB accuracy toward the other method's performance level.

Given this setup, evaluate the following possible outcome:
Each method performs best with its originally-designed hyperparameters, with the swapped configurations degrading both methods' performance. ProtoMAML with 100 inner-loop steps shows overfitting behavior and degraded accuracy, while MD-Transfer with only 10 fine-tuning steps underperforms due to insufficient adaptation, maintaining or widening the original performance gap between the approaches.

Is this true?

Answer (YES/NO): NO